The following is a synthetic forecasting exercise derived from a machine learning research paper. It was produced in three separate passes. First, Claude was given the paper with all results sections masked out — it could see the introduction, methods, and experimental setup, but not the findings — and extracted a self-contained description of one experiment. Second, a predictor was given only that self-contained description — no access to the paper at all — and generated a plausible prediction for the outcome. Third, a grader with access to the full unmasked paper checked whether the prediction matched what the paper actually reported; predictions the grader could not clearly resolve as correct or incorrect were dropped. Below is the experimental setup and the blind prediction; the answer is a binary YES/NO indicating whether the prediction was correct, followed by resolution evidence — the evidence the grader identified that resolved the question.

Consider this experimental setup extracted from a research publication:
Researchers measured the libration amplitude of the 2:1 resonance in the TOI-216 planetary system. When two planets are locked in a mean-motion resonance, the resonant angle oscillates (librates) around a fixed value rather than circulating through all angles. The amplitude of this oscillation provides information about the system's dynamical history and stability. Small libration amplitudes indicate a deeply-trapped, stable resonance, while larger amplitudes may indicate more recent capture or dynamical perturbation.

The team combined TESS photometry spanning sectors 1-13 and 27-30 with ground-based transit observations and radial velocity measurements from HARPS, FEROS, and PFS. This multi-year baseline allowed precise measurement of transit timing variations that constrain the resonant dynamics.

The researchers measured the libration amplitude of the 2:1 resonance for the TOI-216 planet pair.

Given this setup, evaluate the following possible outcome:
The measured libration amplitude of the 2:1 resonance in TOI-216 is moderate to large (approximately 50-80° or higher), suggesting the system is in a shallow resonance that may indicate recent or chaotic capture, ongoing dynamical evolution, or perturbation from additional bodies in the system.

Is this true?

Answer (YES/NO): YES